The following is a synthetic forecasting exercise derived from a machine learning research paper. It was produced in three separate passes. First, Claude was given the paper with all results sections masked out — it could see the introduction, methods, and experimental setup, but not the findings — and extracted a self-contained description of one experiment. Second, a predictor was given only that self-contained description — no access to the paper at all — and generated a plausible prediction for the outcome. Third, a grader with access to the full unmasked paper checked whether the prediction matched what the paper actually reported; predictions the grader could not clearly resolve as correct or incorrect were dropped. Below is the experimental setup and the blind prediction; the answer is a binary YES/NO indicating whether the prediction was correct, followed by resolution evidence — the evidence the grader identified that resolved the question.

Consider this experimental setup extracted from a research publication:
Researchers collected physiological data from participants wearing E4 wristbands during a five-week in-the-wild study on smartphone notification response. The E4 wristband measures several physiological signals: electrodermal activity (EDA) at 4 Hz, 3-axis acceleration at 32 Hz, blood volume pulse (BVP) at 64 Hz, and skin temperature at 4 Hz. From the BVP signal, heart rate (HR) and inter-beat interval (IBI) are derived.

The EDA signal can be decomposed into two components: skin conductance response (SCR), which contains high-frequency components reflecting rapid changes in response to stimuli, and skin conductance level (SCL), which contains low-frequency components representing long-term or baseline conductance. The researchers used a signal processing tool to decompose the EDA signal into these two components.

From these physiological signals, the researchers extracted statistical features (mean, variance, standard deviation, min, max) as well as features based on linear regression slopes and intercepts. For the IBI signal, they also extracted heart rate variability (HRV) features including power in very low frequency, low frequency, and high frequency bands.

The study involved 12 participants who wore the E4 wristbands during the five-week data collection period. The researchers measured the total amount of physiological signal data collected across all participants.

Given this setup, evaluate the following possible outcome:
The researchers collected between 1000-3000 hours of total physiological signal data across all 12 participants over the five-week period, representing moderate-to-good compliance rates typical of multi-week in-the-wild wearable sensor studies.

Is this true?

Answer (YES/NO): NO